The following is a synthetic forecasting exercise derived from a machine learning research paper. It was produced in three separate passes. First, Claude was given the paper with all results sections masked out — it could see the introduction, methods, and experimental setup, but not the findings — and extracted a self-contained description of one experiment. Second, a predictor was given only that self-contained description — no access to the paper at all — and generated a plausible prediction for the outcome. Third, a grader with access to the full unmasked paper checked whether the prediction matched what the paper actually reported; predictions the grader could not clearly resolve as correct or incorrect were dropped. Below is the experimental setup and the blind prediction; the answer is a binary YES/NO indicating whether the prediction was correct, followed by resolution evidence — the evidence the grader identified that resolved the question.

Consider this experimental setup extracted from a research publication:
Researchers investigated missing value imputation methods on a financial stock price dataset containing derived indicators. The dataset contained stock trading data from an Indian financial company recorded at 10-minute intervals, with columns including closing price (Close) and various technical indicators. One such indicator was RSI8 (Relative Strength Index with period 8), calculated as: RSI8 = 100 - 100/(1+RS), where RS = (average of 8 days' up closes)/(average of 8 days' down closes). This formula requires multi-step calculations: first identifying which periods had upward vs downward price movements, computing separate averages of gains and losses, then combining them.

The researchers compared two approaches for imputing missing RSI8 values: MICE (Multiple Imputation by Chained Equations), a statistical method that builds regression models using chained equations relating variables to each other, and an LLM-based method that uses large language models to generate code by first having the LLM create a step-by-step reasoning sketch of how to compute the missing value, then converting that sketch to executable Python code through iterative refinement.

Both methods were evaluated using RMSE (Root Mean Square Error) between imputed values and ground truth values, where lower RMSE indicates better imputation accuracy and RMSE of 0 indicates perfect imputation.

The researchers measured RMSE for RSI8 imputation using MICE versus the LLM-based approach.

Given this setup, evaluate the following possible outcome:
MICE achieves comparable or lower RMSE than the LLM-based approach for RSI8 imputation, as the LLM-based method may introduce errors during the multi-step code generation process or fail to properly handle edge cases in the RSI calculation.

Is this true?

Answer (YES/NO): YES